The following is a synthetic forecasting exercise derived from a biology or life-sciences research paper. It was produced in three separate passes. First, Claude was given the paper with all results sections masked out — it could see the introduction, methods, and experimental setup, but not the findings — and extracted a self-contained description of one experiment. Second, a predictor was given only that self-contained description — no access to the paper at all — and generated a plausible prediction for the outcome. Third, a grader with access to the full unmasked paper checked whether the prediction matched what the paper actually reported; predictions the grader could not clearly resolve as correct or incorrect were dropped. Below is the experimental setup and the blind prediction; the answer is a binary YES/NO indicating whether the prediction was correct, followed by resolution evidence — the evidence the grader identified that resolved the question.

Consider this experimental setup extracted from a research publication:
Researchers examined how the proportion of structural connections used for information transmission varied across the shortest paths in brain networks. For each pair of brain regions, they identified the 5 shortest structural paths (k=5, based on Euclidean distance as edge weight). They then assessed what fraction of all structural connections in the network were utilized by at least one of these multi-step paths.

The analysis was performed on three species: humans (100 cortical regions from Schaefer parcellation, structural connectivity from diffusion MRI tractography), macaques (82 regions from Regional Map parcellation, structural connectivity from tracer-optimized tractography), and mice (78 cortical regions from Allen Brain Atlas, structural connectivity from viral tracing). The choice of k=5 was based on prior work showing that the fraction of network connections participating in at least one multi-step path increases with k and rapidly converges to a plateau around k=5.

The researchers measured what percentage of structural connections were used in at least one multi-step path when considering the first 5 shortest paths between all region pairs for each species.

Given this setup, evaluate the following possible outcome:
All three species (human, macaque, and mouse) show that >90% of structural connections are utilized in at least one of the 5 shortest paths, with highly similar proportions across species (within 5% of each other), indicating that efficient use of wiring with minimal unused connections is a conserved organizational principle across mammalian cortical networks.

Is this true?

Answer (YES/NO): NO